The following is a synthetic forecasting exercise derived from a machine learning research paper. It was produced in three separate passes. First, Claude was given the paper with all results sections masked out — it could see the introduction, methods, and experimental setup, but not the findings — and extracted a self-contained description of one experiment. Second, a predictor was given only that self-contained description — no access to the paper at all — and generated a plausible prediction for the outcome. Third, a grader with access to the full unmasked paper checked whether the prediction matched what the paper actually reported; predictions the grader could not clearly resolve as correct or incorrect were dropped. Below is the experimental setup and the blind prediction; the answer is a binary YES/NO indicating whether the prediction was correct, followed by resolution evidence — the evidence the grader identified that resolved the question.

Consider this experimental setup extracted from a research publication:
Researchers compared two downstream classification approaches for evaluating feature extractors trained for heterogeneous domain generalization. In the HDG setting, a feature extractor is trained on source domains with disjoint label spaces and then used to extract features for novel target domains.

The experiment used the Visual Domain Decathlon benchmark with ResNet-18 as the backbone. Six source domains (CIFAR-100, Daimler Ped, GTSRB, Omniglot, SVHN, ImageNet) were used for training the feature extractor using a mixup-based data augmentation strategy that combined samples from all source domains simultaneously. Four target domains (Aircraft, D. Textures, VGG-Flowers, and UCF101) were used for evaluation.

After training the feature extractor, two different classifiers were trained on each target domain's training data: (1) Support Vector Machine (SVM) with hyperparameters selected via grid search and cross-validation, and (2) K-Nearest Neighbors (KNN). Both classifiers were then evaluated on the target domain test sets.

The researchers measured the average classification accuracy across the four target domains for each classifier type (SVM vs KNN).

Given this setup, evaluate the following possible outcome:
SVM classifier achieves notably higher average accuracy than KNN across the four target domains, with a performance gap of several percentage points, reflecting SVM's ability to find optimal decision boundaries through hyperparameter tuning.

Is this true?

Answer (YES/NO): YES